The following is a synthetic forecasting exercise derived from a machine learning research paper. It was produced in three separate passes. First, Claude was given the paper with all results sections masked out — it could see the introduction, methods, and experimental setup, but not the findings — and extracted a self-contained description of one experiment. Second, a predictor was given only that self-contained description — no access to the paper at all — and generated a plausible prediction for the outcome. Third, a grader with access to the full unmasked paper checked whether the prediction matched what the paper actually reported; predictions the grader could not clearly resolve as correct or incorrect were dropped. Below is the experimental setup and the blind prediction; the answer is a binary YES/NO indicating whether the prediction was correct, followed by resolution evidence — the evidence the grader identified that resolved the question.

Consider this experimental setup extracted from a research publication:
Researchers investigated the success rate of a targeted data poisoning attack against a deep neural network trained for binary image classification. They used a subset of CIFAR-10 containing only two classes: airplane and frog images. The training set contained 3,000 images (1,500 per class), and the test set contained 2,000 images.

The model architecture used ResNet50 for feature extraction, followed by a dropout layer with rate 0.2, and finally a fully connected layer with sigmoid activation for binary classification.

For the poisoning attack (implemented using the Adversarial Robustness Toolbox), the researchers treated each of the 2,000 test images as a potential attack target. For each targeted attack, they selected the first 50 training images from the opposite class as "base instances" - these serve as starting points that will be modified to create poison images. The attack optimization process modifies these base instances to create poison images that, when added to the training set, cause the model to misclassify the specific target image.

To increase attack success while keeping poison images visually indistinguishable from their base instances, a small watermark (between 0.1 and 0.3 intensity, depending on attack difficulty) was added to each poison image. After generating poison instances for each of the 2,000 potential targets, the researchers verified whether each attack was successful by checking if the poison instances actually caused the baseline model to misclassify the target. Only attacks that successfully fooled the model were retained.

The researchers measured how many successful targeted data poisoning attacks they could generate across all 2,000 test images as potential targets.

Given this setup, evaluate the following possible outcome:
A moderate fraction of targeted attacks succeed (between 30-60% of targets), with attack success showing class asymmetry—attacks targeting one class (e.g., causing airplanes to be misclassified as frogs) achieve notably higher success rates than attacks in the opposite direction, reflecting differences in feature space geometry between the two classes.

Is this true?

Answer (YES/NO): NO